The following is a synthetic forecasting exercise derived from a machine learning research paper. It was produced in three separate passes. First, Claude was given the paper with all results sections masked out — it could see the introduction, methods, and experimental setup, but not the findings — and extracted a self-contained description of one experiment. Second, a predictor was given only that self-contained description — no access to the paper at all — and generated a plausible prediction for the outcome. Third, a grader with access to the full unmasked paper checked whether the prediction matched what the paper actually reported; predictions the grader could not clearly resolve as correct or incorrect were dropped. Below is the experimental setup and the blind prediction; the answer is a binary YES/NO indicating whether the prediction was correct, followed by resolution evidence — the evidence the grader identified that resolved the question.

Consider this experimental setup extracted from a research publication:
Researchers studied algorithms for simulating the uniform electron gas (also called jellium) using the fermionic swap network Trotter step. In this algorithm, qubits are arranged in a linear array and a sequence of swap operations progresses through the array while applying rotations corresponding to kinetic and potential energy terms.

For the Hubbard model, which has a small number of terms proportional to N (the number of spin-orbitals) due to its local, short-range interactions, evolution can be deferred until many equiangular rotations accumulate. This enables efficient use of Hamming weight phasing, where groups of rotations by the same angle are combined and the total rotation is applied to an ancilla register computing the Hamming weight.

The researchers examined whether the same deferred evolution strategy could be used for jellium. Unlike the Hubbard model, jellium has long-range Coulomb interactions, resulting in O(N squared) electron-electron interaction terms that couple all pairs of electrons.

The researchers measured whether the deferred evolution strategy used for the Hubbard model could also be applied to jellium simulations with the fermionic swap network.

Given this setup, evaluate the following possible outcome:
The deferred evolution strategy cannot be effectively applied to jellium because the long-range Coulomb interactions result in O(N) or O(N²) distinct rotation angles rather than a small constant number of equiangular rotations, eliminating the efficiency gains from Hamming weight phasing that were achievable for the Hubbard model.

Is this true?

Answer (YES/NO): NO